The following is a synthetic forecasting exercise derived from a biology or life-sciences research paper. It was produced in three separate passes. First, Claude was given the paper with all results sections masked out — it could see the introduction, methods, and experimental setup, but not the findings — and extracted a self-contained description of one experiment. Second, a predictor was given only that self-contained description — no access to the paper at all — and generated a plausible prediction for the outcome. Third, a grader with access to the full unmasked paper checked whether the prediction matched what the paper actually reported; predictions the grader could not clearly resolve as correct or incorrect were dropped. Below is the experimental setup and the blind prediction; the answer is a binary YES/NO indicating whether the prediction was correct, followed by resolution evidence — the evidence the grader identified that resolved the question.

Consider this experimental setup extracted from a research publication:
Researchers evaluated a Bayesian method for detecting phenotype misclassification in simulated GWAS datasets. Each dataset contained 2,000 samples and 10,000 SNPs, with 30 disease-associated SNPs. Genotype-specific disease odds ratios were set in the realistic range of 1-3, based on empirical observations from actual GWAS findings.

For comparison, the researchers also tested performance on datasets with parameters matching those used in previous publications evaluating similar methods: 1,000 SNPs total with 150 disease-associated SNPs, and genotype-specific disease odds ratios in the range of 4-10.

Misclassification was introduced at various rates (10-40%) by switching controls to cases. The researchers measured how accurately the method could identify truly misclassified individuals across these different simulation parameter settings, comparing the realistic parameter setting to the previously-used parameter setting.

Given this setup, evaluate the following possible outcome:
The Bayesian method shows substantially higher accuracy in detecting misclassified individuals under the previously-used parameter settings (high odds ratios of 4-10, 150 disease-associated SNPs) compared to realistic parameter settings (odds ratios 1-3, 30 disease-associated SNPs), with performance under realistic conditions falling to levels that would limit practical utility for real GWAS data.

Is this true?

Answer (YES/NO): YES